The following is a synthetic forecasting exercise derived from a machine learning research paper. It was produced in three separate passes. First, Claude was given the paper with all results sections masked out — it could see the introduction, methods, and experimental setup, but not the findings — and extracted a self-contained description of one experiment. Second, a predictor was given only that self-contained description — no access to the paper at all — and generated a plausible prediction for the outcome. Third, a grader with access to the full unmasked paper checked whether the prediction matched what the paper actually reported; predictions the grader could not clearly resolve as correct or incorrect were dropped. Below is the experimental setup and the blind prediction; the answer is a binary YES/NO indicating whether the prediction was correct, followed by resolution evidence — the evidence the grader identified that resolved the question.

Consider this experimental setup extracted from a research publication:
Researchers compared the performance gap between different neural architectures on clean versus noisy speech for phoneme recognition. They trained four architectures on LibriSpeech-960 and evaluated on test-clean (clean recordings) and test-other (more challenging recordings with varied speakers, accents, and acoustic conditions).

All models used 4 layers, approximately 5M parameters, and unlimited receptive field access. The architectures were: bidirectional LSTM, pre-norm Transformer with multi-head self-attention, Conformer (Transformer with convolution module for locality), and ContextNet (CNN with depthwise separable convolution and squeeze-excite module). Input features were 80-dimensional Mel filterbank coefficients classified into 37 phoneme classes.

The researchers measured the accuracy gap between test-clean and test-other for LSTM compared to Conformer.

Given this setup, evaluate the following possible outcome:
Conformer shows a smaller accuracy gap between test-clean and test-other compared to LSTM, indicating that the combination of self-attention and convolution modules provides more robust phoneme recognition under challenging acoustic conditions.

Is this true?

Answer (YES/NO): YES